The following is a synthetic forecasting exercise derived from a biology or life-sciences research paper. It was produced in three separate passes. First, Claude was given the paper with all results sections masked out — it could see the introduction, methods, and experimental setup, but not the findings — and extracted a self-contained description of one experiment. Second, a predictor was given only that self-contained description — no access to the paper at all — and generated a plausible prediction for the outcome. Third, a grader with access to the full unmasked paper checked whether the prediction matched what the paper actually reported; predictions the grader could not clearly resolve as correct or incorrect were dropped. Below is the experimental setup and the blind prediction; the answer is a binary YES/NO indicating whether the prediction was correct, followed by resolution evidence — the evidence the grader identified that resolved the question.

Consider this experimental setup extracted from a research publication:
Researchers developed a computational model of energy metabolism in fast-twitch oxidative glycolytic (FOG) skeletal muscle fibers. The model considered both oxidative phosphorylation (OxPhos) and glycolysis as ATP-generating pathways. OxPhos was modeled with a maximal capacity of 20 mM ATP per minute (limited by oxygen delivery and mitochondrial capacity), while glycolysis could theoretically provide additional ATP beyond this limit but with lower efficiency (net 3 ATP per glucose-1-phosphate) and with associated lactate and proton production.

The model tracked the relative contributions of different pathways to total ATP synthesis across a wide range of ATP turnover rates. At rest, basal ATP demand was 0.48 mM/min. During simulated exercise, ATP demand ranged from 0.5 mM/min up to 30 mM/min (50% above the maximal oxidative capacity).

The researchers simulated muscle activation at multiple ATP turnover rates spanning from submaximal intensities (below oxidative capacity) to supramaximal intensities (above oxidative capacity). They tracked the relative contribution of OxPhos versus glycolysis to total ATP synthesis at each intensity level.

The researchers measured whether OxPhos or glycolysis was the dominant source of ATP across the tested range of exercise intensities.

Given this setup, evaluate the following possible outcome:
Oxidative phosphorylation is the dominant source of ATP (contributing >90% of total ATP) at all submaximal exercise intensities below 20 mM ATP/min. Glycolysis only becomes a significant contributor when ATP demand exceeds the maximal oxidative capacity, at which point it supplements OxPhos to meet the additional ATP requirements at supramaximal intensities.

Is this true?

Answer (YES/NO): NO